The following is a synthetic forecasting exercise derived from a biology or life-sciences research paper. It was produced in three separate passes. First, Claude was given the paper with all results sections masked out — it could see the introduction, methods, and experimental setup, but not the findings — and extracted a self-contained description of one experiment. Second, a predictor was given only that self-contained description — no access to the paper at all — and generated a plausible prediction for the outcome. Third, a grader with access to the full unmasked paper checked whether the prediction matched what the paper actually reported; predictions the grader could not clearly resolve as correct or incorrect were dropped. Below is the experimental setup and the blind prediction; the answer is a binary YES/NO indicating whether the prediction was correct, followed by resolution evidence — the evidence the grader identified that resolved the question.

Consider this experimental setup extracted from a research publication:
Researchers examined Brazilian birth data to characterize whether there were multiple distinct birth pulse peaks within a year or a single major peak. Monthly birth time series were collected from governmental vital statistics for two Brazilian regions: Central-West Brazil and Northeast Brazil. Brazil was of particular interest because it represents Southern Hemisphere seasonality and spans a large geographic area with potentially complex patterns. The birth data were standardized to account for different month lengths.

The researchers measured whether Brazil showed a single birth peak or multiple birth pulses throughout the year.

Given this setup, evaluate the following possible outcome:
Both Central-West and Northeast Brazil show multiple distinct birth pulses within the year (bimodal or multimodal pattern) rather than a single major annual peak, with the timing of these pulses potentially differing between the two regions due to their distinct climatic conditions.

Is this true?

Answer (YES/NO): YES